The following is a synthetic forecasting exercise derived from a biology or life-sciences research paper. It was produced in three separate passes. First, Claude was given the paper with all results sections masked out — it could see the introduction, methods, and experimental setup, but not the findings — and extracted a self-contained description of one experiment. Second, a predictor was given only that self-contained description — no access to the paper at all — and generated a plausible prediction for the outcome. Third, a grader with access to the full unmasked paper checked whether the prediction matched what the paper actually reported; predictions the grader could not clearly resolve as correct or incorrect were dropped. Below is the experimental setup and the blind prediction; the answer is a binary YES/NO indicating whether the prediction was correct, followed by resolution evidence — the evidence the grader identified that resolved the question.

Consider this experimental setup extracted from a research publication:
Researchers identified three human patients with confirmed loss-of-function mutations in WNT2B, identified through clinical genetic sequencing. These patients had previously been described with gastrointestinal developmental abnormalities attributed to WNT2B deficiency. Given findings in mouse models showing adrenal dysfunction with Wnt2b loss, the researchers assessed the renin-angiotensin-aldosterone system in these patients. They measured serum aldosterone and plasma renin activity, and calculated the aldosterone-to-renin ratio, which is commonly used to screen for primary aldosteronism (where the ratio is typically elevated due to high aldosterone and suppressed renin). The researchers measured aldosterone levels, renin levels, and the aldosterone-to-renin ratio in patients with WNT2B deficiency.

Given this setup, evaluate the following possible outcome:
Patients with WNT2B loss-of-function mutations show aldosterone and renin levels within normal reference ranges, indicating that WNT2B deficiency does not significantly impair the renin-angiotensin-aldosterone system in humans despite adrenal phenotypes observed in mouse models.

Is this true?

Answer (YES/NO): NO